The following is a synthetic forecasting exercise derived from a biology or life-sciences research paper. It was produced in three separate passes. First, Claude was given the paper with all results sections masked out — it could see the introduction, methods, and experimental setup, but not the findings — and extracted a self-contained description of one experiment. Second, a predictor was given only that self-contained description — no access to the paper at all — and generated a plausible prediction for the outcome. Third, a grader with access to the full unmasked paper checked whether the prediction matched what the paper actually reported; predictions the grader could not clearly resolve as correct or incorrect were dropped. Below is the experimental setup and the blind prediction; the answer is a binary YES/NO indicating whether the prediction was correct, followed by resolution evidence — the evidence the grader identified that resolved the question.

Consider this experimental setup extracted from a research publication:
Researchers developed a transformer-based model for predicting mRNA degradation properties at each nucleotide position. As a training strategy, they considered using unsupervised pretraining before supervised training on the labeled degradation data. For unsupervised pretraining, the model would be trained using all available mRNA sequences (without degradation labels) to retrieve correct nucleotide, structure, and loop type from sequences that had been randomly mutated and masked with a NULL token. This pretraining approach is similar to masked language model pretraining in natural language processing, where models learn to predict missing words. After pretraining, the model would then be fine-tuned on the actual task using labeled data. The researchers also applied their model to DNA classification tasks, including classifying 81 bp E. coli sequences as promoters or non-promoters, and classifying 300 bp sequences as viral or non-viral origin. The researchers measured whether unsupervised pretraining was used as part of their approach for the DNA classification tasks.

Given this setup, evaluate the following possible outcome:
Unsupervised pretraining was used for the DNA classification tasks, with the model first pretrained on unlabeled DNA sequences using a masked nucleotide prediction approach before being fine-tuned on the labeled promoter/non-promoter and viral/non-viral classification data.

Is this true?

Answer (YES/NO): NO